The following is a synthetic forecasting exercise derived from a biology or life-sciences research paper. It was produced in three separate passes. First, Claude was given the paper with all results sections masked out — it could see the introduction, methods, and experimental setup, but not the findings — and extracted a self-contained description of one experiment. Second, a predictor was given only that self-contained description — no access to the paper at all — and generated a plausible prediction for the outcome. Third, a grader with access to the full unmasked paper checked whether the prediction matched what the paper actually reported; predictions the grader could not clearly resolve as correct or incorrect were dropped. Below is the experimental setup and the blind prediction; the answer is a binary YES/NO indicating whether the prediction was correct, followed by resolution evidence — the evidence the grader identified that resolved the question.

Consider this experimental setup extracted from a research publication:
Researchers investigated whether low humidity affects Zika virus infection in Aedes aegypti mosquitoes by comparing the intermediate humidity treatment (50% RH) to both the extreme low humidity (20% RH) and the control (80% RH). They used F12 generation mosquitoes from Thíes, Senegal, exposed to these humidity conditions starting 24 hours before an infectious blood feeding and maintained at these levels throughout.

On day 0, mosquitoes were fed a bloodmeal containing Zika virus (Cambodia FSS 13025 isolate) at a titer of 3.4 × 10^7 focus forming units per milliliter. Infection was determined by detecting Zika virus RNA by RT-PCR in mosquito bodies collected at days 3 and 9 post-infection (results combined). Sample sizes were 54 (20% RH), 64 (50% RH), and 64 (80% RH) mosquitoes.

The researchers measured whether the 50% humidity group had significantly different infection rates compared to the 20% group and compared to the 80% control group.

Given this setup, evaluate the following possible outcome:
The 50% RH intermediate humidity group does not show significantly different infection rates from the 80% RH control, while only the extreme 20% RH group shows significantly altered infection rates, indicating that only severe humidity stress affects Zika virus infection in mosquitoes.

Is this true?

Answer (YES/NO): NO